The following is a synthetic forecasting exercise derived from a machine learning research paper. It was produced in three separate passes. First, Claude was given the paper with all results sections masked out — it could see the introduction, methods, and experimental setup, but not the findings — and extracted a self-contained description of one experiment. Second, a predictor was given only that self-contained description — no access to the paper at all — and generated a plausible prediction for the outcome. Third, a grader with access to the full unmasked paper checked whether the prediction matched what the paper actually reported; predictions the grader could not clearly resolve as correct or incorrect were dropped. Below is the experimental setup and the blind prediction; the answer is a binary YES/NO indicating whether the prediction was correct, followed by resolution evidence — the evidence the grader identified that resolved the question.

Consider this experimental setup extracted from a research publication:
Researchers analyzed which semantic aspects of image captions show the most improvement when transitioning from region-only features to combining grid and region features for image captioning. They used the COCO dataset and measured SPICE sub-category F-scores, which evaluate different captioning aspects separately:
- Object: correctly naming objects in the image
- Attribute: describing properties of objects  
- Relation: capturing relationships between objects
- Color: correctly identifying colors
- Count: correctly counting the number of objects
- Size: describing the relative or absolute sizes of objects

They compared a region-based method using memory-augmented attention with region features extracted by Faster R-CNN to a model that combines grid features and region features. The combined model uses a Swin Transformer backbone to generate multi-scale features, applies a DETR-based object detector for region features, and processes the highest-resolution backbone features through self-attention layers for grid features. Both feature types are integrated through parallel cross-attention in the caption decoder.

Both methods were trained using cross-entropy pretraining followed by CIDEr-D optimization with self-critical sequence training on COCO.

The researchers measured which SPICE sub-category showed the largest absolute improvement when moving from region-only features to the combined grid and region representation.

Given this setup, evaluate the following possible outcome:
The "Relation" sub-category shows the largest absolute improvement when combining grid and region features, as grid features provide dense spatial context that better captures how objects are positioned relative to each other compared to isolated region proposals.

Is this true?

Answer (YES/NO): NO